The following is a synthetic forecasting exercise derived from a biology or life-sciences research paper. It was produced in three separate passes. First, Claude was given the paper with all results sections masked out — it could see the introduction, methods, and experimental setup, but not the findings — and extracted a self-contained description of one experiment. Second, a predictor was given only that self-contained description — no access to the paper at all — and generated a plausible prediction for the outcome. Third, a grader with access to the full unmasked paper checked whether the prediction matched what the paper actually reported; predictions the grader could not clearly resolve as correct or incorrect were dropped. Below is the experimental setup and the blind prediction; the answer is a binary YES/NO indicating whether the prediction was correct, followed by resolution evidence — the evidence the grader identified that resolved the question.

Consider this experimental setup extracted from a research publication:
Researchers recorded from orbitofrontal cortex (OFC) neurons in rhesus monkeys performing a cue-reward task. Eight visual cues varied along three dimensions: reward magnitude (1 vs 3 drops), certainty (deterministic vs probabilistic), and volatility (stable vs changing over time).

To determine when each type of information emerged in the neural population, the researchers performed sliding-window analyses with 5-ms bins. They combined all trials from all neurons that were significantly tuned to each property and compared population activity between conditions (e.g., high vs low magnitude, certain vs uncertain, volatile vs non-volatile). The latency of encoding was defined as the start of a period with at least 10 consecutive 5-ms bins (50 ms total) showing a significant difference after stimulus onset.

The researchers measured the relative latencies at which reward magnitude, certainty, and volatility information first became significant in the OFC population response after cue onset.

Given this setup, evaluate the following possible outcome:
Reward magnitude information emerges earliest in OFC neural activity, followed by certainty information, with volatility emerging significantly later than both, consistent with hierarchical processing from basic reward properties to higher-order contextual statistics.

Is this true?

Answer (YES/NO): NO